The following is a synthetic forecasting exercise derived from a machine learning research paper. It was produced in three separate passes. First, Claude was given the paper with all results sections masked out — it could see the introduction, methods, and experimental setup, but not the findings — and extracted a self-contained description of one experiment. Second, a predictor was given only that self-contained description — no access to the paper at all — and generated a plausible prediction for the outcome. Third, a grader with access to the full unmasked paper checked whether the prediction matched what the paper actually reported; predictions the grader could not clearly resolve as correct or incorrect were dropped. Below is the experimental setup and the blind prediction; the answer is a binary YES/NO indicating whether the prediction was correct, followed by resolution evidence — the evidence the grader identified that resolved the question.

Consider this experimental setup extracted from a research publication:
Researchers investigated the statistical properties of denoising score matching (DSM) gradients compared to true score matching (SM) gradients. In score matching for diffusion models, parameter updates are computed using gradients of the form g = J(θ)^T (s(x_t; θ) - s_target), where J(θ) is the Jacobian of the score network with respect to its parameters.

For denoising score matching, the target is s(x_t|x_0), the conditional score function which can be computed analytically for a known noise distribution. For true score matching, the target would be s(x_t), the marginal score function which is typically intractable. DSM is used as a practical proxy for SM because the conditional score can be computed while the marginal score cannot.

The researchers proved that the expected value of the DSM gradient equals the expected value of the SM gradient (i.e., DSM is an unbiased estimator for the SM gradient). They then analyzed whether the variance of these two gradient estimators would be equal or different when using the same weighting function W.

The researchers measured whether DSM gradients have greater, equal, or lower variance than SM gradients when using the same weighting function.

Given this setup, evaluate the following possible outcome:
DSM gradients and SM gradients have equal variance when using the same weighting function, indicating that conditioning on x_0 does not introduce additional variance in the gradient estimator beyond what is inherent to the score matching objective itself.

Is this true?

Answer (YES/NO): NO